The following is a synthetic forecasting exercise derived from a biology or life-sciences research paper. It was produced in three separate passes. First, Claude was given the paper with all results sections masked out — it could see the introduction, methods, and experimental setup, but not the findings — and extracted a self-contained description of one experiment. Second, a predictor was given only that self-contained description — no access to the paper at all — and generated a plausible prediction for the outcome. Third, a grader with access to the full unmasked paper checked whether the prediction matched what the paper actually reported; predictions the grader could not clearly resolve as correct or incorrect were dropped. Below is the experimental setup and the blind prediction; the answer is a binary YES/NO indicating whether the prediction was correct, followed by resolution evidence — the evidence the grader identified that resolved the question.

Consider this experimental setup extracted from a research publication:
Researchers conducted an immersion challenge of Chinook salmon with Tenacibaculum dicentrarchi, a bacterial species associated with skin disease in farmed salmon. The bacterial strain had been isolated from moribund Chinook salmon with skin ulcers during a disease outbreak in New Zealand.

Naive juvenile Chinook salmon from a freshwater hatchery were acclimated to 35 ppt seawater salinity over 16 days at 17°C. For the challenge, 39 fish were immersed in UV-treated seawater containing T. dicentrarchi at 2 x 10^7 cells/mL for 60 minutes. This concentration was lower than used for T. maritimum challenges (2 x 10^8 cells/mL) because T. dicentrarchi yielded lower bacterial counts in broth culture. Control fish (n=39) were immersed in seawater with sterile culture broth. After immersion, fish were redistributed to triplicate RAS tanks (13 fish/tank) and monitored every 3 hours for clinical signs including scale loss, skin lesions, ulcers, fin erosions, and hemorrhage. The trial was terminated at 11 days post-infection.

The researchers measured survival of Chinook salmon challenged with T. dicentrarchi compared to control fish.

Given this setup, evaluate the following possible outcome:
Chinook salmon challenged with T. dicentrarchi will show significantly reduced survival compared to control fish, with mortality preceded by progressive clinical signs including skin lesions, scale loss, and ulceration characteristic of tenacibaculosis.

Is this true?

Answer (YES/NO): YES